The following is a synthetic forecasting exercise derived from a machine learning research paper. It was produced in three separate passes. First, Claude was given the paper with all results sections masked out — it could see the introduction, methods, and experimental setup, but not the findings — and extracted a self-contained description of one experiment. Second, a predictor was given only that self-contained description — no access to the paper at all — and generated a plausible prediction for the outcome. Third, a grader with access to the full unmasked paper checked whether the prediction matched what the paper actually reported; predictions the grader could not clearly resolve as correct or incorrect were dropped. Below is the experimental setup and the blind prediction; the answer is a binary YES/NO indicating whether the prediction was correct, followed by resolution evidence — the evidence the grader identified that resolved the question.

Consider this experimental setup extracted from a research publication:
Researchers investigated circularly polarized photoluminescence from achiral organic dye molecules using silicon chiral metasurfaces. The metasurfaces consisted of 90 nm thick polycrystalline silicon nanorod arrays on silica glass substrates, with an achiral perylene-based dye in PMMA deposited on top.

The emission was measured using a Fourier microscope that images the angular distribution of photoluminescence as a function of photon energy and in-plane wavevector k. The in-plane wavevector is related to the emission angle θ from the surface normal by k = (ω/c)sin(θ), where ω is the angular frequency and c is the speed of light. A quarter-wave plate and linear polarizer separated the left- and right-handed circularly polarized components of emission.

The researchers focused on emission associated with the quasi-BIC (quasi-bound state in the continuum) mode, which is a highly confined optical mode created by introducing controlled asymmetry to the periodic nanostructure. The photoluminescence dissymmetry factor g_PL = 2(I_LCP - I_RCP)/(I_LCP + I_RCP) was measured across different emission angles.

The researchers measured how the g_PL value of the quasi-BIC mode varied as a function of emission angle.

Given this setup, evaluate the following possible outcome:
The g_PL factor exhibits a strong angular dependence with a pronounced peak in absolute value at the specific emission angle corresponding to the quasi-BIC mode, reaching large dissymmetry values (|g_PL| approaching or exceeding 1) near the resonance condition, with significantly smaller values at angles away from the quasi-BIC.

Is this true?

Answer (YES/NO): NO